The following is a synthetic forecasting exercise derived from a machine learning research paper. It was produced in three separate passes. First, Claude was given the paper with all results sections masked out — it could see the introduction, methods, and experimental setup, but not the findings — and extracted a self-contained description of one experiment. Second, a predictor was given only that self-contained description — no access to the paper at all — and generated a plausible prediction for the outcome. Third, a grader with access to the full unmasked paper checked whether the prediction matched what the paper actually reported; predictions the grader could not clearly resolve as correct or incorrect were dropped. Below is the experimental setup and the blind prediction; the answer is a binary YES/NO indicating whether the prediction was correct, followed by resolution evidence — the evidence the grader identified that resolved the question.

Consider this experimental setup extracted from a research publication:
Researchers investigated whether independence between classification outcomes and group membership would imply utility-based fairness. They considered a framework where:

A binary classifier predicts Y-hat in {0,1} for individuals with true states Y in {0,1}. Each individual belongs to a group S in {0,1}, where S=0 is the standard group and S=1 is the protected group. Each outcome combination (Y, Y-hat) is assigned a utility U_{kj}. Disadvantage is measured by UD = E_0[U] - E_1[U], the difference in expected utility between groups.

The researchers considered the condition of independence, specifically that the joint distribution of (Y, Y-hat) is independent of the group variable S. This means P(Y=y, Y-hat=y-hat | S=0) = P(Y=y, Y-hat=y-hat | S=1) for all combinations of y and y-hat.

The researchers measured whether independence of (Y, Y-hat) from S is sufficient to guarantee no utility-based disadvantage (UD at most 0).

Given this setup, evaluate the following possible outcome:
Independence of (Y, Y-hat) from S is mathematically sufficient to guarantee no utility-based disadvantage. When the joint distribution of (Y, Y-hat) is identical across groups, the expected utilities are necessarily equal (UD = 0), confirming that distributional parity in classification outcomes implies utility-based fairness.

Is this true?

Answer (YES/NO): YES